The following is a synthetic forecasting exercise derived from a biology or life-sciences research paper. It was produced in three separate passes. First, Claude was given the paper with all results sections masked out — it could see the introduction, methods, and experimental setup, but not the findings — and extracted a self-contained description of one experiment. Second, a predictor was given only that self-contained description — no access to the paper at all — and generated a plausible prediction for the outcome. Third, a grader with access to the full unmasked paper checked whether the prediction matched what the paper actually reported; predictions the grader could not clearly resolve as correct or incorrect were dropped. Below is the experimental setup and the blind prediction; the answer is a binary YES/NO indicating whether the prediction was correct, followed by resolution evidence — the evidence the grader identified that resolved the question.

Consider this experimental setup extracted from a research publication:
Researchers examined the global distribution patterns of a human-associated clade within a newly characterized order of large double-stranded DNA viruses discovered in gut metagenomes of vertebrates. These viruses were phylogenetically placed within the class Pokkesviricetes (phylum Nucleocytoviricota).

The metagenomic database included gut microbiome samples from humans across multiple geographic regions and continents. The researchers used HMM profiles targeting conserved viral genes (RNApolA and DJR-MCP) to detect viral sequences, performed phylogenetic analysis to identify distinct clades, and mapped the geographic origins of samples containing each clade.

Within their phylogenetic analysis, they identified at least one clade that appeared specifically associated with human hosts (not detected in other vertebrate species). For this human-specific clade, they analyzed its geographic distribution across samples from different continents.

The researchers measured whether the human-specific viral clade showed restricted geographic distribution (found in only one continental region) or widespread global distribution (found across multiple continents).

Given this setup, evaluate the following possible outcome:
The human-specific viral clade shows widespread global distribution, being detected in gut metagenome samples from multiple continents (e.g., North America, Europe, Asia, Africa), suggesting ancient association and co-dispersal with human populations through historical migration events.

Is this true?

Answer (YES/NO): YES